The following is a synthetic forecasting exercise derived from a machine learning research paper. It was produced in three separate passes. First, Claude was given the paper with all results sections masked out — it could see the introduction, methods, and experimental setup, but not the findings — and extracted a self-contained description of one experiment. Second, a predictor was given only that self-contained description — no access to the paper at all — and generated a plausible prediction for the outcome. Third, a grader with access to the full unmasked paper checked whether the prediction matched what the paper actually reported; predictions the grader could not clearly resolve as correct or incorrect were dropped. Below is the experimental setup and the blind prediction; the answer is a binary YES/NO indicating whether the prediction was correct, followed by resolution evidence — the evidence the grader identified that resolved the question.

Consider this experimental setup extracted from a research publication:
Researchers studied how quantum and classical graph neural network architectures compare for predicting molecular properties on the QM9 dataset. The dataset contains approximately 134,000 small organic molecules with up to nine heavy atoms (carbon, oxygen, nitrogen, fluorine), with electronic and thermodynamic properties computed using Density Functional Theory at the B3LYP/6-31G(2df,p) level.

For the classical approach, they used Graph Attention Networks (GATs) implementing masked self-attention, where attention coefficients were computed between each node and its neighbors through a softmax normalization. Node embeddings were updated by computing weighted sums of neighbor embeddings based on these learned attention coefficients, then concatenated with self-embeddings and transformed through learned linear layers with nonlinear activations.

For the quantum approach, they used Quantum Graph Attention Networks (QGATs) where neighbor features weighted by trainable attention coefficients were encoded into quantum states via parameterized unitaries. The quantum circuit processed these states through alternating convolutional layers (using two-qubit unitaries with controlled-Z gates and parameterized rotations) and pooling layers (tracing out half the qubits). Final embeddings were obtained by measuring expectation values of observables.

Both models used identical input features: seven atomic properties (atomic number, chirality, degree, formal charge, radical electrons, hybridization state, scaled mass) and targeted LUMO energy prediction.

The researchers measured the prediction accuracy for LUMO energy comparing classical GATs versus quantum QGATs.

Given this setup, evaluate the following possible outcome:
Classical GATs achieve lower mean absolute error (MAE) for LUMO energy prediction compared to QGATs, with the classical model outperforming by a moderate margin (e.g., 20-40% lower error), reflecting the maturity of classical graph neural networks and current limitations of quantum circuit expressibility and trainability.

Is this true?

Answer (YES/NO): NO